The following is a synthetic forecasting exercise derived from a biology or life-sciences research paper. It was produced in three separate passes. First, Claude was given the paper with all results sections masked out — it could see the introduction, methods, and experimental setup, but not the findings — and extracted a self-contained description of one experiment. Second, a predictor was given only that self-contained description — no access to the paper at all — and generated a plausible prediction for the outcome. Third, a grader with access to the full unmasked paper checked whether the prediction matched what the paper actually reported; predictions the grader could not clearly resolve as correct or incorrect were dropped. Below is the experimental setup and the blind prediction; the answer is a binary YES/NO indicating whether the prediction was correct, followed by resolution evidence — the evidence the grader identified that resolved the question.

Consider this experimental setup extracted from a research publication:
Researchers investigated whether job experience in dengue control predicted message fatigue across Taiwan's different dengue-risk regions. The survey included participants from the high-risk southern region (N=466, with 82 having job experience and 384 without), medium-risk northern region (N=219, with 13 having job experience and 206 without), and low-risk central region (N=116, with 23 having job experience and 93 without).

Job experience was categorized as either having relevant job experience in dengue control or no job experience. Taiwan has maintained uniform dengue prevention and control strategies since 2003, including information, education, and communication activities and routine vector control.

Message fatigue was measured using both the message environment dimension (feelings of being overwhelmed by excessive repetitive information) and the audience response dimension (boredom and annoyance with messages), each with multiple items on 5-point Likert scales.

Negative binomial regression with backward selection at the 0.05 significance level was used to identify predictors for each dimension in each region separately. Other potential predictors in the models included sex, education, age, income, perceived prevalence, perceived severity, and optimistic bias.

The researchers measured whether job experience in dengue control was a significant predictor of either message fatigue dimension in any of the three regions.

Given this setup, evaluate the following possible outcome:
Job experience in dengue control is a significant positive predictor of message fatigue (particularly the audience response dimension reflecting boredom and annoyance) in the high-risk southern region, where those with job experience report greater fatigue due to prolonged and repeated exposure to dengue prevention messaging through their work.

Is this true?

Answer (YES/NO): NO